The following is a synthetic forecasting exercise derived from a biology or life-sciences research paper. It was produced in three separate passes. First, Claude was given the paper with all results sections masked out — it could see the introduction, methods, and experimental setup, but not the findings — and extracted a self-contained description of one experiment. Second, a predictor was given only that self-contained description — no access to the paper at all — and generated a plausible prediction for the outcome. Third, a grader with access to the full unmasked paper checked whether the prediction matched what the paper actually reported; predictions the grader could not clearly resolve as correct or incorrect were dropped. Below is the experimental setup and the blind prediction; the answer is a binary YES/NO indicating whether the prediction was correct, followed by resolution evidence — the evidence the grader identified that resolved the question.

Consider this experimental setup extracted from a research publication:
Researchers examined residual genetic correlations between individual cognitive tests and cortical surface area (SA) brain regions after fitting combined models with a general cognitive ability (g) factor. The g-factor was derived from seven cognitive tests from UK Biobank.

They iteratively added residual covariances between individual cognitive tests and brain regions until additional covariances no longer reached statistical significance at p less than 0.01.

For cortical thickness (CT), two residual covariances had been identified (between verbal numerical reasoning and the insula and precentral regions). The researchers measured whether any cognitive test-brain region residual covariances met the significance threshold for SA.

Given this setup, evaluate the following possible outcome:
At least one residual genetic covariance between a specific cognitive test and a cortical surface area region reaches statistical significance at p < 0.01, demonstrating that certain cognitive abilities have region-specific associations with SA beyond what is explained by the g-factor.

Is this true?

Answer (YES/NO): NO